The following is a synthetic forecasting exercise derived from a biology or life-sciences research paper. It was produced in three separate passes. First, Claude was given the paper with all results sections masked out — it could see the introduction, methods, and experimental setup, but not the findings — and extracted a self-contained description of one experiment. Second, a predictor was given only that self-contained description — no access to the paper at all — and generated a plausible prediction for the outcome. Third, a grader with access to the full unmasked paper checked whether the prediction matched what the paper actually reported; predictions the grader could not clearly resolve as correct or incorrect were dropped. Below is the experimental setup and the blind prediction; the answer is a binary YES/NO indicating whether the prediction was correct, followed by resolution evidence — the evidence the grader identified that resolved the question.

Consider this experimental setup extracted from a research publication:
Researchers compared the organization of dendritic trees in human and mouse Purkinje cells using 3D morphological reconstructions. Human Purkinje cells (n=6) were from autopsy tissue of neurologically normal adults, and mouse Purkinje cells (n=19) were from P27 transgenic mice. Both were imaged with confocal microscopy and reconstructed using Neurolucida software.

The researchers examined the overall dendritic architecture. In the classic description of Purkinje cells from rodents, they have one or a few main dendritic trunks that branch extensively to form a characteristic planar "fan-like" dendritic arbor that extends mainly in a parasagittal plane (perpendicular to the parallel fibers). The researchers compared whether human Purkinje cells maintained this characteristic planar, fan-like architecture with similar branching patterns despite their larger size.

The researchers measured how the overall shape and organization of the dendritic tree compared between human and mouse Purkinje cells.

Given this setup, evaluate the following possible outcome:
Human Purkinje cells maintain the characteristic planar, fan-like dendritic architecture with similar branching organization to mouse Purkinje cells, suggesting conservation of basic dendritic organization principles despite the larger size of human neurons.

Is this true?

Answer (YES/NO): YES